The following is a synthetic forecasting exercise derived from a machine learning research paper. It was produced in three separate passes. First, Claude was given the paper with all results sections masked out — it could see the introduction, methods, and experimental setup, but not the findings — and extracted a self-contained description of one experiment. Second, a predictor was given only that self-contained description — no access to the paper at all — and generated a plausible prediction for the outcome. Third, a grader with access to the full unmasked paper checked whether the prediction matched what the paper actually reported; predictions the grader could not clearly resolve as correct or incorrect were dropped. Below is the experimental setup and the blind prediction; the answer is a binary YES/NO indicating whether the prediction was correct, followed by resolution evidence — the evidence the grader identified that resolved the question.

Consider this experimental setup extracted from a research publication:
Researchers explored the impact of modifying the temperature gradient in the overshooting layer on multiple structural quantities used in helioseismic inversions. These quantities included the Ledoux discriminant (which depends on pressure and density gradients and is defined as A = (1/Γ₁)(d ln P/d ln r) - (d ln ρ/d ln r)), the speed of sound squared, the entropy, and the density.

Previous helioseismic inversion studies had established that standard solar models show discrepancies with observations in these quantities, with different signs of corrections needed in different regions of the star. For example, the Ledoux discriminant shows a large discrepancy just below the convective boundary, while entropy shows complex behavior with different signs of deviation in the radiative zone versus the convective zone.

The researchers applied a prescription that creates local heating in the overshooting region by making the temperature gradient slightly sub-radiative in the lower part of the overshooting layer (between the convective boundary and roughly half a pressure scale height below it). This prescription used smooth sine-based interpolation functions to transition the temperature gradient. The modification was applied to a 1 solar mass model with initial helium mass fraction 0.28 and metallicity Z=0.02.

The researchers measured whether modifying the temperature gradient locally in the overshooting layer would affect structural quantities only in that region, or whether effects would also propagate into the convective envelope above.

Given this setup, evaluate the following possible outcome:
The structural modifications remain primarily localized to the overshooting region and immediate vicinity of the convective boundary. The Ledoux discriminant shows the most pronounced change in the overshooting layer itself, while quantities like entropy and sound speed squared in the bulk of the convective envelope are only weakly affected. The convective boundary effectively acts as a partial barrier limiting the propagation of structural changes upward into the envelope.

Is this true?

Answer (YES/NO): NO